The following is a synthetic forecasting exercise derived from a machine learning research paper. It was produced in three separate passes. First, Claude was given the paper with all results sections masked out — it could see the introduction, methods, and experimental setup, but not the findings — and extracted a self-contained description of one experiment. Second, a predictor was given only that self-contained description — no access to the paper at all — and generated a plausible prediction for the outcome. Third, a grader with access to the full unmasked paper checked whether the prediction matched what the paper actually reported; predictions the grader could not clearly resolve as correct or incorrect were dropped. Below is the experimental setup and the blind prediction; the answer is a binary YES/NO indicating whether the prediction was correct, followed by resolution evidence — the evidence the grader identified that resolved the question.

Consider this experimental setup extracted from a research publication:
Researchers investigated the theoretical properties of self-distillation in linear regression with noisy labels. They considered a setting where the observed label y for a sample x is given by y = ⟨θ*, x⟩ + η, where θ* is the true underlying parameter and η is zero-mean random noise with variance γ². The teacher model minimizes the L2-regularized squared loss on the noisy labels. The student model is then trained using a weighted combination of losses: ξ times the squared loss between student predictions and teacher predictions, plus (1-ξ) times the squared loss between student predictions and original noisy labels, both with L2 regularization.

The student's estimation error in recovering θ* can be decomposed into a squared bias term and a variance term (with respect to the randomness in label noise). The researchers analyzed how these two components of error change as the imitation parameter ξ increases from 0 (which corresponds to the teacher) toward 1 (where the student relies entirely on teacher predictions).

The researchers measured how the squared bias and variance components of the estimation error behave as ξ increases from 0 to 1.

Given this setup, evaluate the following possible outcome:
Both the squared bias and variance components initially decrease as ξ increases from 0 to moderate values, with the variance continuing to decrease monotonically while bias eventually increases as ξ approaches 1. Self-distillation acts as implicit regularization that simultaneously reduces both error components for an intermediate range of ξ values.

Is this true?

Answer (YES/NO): NO